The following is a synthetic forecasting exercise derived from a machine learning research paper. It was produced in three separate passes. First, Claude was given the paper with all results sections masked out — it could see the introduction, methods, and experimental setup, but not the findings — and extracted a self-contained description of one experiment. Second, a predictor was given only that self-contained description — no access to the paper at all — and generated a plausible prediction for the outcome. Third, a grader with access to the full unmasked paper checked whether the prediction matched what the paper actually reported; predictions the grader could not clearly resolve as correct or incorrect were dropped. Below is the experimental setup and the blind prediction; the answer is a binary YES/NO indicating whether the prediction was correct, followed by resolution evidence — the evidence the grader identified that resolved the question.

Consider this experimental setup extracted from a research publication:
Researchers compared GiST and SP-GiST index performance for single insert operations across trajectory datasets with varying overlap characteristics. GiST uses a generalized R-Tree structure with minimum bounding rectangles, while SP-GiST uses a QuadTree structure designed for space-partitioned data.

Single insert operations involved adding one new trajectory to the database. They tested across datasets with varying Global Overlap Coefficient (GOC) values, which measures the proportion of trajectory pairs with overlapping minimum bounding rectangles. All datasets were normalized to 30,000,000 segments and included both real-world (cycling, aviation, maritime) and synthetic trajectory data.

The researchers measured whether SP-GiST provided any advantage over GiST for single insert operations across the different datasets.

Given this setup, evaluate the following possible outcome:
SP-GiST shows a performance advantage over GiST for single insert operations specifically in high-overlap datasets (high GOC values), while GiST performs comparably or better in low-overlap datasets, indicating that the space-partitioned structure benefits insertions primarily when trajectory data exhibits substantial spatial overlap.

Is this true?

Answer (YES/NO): NO